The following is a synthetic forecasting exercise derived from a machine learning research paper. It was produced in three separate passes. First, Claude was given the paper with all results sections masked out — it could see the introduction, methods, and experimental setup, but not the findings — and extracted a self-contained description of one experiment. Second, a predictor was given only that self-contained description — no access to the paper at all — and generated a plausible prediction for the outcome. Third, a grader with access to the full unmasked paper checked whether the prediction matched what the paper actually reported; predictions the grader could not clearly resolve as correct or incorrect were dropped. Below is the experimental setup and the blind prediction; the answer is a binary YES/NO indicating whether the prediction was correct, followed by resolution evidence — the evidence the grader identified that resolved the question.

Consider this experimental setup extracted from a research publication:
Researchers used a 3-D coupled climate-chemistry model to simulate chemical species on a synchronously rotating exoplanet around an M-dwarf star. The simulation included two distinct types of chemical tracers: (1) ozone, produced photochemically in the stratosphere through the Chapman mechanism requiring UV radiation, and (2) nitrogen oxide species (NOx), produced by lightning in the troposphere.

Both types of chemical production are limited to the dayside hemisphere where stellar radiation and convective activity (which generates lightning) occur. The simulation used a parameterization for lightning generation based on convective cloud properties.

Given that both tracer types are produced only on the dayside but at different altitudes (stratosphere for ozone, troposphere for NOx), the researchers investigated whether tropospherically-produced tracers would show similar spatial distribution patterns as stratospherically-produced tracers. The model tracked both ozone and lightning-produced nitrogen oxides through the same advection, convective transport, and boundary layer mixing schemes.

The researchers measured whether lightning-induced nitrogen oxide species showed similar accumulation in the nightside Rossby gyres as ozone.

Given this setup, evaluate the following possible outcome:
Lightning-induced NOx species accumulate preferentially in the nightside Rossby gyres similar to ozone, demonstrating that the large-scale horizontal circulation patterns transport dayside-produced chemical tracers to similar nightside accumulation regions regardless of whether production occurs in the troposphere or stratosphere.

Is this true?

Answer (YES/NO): NO